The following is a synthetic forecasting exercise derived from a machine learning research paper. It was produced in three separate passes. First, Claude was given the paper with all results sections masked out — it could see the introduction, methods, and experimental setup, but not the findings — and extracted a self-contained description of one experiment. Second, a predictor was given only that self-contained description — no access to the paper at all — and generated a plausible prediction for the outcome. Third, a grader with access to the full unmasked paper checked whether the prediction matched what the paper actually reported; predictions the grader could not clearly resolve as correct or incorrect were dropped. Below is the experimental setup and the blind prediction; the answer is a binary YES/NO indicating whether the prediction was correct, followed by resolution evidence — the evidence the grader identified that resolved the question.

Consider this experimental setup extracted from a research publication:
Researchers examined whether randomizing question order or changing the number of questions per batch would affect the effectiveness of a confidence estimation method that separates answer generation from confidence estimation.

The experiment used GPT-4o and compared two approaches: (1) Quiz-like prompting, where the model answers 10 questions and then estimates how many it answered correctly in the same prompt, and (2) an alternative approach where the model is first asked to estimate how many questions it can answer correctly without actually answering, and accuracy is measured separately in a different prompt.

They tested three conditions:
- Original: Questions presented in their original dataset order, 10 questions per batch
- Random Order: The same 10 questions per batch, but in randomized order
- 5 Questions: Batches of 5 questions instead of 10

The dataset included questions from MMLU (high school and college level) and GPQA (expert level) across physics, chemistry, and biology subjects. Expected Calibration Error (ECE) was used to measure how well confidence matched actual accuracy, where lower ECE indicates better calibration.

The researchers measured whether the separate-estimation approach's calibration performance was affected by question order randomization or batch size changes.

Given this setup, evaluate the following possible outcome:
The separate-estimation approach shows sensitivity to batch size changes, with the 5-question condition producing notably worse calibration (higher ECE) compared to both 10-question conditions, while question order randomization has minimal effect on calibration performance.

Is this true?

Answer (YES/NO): NO